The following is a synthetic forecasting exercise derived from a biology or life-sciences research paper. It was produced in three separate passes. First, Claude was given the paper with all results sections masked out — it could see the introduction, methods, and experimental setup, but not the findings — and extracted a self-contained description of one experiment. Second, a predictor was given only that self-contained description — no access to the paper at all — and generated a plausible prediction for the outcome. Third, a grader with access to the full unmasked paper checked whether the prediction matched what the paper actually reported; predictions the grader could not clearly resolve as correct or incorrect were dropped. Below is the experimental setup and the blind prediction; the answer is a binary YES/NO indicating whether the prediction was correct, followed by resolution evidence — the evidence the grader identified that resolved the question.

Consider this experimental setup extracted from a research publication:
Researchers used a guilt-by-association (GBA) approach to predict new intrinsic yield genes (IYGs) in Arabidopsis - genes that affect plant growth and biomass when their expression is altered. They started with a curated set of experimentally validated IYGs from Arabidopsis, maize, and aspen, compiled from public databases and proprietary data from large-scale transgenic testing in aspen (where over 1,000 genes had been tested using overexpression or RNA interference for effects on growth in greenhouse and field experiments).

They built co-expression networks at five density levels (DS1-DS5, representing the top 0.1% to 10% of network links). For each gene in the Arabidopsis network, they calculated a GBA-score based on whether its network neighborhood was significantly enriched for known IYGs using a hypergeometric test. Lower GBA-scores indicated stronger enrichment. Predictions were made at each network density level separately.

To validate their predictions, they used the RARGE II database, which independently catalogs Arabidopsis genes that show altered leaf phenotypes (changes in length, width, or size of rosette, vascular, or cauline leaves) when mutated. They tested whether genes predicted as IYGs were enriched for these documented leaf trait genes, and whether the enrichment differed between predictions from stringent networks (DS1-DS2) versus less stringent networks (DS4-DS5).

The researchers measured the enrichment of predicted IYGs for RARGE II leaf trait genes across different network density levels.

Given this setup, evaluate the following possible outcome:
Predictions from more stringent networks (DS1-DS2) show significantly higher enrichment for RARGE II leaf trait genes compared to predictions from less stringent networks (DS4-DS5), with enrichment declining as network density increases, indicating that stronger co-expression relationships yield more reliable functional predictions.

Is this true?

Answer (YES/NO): NO